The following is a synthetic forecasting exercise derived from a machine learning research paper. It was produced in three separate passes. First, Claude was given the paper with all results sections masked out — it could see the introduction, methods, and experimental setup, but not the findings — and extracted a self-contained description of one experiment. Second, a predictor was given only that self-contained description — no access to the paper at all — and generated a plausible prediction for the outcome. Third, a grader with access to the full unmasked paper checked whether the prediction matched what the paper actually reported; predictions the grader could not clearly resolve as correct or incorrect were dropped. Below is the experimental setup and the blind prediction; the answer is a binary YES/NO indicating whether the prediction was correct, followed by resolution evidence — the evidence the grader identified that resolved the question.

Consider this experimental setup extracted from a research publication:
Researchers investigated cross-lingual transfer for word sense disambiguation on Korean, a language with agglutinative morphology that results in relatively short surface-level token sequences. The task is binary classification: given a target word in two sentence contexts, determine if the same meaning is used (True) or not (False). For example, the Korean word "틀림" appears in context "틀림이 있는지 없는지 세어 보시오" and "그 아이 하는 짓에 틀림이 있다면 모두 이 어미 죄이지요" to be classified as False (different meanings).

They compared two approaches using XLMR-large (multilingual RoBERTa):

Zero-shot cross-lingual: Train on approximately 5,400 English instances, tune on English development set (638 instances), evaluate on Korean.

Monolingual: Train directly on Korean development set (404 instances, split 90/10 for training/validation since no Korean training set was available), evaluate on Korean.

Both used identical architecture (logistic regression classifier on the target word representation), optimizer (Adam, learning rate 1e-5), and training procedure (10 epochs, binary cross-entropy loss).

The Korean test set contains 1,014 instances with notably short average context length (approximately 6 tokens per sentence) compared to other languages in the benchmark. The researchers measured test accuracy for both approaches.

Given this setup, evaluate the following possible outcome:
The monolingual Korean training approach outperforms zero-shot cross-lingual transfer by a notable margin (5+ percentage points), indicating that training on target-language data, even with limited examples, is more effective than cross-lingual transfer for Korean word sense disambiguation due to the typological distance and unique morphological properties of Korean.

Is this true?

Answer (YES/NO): NO